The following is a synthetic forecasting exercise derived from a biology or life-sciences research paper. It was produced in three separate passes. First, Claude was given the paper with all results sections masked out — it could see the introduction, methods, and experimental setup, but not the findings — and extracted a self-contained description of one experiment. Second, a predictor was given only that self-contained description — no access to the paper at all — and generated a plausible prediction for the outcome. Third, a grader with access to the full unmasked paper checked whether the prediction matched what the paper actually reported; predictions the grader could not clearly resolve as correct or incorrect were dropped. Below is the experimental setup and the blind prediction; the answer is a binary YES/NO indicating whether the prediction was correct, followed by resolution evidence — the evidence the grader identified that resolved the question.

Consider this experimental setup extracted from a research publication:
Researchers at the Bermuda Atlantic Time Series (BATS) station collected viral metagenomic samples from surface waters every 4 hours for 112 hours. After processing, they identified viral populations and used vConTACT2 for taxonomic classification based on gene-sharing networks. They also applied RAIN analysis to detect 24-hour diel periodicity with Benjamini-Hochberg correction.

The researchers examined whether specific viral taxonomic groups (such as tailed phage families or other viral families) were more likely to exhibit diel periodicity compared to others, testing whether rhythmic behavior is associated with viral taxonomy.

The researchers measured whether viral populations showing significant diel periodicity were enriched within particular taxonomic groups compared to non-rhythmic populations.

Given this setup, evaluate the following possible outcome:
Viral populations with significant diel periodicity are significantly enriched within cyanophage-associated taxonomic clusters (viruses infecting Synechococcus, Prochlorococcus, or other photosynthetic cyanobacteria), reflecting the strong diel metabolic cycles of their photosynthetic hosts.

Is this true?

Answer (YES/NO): NO